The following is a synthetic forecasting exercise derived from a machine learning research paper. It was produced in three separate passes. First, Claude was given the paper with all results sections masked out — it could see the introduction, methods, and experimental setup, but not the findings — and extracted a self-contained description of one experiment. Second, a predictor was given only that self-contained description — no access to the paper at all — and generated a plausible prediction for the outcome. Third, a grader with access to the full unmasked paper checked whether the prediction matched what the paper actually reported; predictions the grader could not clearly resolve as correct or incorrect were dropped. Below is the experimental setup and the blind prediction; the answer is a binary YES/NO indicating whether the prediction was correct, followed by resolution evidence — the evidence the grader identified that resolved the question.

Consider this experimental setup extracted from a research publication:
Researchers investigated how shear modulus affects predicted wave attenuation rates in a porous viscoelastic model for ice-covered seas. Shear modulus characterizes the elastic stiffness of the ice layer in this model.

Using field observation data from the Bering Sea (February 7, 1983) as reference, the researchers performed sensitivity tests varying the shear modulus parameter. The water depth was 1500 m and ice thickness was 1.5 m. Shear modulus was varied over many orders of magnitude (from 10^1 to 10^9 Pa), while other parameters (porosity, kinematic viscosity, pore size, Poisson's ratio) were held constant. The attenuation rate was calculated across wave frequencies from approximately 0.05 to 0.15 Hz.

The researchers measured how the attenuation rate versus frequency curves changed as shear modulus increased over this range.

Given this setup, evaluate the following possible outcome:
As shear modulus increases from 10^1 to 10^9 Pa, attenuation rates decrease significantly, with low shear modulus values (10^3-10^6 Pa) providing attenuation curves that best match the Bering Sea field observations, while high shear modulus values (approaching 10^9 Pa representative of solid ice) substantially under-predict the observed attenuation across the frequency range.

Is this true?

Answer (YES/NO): NO